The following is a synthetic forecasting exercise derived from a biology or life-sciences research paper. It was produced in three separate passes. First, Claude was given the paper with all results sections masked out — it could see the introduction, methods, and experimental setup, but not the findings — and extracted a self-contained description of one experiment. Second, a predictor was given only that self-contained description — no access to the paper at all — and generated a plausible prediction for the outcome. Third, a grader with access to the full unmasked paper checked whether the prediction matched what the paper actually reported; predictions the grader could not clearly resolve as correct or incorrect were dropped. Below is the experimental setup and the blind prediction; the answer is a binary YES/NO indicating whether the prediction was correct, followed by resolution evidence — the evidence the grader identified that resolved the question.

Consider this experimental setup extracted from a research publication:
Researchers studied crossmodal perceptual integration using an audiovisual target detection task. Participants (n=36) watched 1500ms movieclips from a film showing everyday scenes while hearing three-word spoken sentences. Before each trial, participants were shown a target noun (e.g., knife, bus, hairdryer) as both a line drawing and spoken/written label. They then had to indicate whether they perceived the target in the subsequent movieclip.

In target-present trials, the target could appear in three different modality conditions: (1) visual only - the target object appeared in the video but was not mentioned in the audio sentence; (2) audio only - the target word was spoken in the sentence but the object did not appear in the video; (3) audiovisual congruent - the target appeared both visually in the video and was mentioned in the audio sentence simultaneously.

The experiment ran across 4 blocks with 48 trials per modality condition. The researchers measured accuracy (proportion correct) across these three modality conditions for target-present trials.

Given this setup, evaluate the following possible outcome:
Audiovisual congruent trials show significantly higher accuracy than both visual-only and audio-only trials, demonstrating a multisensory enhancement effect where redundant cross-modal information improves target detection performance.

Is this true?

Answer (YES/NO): YES